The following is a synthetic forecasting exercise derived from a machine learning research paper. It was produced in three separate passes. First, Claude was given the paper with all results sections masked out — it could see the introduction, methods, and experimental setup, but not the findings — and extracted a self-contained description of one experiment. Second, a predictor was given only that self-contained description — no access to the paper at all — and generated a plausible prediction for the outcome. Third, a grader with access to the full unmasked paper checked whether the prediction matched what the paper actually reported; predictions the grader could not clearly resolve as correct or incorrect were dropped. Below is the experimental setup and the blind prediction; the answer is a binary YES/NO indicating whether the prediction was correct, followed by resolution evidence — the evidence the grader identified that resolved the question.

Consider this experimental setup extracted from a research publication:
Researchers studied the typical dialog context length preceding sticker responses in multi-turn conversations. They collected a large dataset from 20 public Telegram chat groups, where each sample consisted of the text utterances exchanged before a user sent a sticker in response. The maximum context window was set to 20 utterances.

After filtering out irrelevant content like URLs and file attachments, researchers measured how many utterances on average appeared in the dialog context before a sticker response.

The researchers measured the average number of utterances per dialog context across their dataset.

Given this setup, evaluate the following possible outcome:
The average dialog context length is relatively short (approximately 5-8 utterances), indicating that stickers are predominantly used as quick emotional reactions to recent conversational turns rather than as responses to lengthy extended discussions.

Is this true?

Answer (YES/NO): NO